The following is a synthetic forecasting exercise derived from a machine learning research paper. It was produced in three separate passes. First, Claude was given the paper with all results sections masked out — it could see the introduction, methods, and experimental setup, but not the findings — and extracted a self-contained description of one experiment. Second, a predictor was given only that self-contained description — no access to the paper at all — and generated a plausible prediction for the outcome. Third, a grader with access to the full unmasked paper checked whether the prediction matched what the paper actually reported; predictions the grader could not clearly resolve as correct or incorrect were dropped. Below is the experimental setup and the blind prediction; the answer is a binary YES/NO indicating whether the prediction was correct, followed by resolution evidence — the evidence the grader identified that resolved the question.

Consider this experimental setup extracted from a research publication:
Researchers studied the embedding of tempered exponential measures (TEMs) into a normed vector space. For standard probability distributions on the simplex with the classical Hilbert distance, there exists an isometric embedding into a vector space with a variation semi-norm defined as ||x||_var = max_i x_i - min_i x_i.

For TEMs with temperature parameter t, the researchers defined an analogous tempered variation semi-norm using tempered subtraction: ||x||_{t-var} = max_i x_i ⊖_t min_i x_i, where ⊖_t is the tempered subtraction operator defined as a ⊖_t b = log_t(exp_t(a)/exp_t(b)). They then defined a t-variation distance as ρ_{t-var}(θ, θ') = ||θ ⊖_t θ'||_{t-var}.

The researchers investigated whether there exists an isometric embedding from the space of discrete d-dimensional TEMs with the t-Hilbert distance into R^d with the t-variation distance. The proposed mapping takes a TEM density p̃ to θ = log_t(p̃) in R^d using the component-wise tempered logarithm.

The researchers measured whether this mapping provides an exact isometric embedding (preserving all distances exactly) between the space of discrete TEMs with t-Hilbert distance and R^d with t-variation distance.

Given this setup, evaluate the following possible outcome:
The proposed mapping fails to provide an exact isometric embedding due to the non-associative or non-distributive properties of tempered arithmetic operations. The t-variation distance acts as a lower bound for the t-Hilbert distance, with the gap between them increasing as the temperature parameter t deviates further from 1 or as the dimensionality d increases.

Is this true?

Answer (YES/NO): NO